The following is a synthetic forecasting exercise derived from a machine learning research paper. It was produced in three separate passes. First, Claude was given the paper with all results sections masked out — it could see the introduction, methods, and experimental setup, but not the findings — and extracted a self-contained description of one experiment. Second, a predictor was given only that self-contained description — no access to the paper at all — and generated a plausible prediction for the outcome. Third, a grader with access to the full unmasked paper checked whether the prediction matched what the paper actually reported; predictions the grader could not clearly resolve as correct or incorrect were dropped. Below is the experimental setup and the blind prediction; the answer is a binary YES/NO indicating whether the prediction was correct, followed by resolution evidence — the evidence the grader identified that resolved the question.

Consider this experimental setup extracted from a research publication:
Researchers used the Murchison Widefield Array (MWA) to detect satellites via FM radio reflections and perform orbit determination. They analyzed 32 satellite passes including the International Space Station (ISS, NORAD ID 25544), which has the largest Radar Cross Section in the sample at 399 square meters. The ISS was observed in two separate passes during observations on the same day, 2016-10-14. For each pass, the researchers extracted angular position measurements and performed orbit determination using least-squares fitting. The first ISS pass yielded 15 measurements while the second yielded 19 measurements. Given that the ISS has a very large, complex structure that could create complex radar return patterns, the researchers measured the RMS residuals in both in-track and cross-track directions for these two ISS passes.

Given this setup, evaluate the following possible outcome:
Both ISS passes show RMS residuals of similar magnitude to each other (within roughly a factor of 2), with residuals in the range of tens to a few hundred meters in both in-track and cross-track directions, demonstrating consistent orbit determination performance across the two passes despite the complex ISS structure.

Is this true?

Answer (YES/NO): NO